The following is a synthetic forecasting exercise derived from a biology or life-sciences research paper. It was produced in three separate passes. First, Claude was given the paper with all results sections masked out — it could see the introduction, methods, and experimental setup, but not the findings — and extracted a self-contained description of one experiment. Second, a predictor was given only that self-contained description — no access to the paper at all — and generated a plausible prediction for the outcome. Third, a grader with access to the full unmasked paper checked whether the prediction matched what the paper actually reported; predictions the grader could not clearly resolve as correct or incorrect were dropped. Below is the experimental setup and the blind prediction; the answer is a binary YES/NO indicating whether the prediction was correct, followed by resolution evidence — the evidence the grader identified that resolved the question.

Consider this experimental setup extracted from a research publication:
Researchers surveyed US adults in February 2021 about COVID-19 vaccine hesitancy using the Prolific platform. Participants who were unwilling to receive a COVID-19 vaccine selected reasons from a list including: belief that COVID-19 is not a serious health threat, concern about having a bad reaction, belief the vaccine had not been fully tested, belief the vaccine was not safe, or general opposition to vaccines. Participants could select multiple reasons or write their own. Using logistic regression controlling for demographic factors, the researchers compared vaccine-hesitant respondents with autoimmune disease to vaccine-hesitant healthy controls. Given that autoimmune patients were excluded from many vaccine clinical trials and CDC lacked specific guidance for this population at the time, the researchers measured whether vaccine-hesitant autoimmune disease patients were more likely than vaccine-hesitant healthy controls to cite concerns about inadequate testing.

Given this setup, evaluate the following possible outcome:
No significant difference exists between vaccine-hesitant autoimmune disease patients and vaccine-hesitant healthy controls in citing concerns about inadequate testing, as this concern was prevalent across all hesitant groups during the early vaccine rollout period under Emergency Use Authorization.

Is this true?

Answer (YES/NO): YES